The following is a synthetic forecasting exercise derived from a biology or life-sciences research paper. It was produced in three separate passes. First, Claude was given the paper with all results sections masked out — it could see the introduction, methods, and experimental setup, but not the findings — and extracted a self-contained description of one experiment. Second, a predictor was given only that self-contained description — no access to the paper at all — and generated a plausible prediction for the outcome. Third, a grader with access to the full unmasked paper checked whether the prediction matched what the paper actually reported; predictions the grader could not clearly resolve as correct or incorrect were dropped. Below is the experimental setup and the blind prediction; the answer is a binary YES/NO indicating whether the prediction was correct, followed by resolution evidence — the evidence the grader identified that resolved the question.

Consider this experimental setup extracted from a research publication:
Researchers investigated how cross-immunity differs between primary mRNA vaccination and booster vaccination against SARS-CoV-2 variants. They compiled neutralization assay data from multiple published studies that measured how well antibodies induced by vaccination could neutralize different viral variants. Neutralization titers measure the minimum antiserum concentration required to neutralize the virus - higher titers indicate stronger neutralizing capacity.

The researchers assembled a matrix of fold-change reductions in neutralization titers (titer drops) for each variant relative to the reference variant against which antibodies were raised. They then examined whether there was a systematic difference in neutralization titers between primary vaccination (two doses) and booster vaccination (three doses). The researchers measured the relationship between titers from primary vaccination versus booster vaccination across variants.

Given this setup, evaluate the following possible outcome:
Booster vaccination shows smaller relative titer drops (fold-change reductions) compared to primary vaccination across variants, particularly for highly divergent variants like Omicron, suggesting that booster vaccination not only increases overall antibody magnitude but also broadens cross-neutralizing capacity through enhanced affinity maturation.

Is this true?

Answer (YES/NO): YES